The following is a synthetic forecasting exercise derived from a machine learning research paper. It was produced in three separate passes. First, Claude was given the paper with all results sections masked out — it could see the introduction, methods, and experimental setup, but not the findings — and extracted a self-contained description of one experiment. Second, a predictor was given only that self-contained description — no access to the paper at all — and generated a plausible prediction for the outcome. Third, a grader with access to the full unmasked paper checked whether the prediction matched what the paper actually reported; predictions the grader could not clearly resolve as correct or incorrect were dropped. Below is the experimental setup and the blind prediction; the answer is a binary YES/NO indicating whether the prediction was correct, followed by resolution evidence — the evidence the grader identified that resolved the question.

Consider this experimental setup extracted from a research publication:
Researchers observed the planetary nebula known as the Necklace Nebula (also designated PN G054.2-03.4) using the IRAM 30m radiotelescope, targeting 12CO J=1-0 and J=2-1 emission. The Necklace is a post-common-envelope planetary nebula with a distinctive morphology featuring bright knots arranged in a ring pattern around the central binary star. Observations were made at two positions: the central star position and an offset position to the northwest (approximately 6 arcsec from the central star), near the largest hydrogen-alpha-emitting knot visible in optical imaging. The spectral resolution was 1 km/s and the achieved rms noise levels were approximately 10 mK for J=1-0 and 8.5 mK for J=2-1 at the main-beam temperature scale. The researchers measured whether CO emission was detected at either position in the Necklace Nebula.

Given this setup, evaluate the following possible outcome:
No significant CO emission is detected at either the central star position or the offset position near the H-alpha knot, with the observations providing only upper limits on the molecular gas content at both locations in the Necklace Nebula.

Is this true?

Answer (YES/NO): YES